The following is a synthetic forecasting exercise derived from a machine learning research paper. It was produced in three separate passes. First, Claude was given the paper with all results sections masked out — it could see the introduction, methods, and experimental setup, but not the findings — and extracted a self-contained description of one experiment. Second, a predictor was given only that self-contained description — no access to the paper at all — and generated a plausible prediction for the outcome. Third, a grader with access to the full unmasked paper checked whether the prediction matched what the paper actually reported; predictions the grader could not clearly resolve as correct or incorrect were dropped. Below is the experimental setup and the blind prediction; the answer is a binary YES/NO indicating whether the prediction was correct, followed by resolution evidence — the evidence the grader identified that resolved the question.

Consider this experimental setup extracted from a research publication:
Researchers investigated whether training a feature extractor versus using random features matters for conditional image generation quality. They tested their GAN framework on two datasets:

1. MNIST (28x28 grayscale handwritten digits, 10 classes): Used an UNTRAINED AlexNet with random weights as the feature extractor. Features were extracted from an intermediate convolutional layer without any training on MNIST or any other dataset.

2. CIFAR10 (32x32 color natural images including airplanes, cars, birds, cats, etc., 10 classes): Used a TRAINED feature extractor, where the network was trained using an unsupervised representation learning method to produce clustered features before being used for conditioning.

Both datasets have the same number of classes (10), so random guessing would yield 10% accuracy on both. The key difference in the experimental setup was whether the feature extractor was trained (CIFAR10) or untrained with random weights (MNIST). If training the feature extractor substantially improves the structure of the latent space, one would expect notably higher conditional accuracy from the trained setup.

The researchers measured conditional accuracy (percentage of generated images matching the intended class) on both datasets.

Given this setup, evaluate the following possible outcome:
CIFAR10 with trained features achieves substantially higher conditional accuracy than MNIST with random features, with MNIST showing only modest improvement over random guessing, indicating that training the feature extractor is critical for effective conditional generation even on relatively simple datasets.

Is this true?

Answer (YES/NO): NO